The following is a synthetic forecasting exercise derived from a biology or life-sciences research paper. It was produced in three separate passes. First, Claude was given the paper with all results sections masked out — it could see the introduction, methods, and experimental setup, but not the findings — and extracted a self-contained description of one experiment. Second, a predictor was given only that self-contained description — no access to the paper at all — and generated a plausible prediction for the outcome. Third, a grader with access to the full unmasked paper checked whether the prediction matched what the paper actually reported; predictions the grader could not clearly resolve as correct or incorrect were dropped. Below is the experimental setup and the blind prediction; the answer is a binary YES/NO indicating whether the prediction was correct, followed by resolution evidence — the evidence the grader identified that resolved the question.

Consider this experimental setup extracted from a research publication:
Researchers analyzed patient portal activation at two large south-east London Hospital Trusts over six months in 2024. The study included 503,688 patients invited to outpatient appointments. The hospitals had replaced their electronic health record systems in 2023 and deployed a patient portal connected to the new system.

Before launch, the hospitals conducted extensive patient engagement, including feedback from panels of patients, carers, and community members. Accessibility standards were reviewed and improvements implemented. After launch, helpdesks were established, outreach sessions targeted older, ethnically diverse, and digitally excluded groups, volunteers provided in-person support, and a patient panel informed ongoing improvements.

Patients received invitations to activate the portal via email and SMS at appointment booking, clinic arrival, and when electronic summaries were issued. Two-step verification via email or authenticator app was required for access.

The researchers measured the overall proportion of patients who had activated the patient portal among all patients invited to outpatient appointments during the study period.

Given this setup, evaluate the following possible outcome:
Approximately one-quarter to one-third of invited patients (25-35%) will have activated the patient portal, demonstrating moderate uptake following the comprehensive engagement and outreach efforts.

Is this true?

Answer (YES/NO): NO